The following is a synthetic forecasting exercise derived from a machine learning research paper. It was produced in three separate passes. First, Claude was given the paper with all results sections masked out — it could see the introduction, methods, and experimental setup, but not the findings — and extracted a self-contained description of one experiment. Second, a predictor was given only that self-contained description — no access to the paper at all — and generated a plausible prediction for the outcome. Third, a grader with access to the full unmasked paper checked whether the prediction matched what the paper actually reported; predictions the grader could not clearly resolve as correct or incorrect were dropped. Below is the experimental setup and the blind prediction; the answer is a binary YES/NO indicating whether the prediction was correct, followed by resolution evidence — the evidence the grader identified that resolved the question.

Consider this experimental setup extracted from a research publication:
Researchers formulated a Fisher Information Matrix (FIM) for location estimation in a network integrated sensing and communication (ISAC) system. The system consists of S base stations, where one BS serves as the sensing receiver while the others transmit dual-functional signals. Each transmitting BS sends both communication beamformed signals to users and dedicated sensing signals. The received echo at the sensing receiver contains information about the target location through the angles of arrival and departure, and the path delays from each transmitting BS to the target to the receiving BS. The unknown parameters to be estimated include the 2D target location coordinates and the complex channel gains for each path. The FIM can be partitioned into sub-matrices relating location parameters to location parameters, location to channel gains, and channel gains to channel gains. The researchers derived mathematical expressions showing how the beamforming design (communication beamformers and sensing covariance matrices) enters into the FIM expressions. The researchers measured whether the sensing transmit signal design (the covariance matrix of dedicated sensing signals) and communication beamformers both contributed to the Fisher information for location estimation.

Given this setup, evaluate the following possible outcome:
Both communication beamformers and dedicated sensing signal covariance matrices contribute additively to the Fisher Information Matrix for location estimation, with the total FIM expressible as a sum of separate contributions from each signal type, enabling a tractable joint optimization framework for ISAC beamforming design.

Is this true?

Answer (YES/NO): YES